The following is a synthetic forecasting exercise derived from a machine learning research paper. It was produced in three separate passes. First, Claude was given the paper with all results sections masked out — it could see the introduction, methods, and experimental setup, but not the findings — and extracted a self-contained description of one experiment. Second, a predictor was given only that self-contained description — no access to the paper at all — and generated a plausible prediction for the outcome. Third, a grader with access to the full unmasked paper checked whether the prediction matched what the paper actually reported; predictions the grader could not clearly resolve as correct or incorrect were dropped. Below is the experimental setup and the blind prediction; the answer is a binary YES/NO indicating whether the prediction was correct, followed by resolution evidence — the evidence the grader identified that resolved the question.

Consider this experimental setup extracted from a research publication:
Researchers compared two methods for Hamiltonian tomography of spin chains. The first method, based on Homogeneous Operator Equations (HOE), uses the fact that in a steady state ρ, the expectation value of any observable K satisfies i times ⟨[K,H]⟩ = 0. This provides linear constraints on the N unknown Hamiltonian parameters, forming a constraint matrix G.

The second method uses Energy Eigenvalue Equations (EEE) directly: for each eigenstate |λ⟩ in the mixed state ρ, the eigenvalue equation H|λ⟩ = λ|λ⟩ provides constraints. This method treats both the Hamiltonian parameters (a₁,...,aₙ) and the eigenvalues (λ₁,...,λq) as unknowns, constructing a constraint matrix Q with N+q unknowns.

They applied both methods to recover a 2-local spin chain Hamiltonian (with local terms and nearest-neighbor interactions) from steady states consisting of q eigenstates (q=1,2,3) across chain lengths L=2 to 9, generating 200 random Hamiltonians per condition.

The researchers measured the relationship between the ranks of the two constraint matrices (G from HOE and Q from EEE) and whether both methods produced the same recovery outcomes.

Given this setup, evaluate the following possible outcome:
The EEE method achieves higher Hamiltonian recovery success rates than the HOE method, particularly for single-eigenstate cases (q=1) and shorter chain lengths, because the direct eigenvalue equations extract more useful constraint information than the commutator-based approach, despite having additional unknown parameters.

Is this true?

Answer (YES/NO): NO